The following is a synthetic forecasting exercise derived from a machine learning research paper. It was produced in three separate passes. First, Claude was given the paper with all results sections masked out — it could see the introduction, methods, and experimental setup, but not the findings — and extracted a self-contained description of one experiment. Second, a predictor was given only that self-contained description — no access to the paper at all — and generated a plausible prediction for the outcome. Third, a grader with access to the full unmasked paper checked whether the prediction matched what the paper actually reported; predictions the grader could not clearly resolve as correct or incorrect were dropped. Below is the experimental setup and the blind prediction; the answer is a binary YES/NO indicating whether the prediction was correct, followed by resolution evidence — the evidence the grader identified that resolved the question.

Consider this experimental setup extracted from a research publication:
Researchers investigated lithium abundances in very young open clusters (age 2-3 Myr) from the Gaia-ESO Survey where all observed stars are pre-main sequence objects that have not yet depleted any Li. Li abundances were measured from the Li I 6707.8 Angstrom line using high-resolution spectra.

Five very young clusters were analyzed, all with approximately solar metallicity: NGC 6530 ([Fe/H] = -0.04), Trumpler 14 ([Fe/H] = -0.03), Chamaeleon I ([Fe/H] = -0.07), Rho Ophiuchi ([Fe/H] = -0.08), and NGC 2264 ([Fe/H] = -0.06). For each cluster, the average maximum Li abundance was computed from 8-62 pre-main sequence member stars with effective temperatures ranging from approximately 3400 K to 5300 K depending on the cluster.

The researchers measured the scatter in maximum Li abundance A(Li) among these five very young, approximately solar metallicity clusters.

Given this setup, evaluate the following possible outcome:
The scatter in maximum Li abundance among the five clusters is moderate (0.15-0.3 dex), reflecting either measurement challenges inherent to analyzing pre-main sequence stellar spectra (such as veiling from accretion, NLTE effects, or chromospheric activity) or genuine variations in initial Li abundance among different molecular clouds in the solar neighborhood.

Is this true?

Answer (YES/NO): NO